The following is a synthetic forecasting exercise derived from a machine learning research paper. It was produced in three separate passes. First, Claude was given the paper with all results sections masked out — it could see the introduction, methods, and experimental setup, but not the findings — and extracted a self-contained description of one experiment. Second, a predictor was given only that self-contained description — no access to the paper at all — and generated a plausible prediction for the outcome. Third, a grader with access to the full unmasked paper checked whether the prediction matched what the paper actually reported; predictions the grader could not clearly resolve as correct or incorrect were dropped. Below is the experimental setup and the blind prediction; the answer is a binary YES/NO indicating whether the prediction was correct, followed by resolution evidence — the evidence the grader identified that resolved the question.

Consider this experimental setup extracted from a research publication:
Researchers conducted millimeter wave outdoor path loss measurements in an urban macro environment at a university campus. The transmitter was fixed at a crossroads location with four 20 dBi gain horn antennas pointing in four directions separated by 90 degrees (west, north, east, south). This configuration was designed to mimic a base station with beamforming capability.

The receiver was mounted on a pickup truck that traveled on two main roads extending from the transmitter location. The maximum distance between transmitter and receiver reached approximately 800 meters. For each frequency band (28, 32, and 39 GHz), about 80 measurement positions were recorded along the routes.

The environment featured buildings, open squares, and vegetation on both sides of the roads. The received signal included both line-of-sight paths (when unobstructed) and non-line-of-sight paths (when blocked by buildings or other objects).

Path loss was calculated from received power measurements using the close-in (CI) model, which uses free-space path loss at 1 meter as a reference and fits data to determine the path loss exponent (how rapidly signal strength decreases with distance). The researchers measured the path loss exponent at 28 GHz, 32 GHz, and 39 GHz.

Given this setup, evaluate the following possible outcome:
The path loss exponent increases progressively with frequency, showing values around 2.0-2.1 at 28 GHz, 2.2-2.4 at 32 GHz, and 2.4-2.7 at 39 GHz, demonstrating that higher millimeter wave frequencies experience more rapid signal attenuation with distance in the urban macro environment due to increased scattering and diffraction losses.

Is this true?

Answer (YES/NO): NO